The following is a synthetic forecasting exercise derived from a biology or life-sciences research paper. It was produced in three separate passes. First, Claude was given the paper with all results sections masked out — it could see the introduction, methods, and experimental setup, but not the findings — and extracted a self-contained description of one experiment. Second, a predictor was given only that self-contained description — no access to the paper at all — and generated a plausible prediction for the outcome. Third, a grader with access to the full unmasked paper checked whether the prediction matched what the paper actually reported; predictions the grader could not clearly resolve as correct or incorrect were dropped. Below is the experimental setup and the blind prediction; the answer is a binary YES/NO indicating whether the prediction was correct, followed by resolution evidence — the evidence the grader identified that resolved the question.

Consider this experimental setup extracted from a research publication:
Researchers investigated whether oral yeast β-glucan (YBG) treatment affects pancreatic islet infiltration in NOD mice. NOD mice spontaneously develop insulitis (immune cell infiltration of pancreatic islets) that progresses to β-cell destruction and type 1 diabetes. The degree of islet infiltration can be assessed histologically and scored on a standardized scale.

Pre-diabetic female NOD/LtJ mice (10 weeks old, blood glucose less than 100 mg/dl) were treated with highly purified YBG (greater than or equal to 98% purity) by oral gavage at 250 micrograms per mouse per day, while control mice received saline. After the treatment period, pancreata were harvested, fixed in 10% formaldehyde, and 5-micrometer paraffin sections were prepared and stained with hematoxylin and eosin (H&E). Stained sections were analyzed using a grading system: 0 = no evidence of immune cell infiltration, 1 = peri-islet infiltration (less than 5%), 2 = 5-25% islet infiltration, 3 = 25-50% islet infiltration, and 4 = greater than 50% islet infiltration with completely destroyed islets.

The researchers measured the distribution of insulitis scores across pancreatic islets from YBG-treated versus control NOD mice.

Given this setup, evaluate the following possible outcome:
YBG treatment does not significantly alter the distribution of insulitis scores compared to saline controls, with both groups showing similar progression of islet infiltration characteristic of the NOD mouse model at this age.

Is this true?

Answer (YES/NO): NO